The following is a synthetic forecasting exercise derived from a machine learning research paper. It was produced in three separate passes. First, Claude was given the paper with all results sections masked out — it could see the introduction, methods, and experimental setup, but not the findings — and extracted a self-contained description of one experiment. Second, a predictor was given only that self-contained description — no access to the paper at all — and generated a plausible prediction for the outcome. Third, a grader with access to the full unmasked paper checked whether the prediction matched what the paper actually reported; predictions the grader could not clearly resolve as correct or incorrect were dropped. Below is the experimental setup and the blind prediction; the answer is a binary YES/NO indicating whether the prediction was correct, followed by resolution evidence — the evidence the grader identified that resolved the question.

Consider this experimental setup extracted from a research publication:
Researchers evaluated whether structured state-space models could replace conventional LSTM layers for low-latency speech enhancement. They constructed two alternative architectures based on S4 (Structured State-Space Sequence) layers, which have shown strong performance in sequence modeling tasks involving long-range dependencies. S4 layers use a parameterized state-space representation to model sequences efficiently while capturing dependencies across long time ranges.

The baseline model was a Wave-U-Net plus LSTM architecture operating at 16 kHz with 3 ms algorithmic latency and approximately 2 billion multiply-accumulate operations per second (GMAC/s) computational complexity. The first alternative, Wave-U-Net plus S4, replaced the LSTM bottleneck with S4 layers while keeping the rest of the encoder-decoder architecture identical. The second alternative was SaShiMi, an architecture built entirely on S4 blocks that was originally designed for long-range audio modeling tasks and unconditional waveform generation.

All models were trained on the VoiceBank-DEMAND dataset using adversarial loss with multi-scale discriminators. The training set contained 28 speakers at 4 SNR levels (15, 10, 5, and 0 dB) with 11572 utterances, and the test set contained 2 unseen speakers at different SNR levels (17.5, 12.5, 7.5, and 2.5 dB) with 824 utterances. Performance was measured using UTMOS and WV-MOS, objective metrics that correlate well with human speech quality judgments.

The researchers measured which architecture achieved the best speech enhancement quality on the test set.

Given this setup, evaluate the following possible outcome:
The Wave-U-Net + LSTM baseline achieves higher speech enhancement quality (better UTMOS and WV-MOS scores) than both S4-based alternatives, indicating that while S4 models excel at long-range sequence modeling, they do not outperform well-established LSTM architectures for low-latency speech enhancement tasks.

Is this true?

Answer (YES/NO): YES